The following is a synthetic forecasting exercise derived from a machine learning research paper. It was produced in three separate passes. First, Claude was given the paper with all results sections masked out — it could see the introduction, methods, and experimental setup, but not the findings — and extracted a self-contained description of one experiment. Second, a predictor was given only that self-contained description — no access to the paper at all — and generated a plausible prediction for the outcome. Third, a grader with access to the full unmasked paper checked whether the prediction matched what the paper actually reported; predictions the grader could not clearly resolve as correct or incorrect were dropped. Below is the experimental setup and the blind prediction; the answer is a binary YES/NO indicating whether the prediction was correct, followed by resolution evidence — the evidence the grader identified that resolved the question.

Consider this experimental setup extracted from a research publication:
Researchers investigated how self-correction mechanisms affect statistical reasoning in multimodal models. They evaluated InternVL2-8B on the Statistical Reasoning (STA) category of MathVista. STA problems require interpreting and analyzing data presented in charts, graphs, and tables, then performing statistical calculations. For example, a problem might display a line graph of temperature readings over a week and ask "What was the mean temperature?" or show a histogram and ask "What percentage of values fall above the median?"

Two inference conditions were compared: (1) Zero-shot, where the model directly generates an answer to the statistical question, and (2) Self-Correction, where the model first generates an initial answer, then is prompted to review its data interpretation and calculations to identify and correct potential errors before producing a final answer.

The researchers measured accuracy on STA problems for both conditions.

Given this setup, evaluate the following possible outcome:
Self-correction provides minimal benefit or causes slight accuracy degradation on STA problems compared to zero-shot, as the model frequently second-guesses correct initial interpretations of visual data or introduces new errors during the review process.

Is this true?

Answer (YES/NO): NO